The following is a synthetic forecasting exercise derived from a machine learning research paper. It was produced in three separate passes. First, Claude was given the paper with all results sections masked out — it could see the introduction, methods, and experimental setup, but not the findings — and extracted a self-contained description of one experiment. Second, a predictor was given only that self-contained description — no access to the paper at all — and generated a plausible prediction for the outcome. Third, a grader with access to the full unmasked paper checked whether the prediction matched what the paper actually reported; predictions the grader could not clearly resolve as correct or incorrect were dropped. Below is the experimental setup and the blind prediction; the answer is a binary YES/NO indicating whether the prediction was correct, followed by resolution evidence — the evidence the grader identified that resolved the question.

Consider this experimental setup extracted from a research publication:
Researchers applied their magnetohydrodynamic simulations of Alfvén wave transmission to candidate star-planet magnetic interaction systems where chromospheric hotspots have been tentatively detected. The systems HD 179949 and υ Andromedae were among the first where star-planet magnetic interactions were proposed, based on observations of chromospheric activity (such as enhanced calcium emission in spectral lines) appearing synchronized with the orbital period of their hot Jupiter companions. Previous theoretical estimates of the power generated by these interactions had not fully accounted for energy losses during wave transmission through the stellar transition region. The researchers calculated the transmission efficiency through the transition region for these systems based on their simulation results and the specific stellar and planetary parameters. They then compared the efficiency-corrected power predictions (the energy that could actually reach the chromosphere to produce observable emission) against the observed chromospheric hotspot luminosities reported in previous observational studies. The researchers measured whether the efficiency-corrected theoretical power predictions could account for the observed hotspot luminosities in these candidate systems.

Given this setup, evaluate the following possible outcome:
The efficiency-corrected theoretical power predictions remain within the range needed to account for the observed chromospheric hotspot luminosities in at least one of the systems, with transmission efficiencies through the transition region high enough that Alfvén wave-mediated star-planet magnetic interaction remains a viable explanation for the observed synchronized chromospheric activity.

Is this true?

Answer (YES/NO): NO